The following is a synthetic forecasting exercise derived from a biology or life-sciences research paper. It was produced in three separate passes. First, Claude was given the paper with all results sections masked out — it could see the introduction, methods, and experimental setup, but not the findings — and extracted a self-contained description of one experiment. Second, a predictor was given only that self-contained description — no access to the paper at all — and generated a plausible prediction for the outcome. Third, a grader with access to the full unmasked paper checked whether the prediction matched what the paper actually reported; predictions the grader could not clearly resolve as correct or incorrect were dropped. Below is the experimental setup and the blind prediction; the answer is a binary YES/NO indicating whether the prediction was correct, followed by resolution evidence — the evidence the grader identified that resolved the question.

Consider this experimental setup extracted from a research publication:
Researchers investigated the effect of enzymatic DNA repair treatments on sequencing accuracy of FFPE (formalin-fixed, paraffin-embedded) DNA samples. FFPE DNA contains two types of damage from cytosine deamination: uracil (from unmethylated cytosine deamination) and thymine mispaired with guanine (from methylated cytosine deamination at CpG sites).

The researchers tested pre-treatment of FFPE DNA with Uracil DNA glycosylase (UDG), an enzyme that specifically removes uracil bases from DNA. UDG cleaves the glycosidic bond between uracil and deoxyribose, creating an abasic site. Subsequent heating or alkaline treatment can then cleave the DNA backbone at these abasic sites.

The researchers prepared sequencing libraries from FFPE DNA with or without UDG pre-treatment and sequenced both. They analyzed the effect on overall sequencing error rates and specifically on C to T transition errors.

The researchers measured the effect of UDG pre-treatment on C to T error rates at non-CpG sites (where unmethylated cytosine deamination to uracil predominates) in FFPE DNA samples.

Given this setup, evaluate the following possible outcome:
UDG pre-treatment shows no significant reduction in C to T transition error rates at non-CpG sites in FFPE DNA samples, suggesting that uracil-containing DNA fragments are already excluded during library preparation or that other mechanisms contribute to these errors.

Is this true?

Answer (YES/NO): NO